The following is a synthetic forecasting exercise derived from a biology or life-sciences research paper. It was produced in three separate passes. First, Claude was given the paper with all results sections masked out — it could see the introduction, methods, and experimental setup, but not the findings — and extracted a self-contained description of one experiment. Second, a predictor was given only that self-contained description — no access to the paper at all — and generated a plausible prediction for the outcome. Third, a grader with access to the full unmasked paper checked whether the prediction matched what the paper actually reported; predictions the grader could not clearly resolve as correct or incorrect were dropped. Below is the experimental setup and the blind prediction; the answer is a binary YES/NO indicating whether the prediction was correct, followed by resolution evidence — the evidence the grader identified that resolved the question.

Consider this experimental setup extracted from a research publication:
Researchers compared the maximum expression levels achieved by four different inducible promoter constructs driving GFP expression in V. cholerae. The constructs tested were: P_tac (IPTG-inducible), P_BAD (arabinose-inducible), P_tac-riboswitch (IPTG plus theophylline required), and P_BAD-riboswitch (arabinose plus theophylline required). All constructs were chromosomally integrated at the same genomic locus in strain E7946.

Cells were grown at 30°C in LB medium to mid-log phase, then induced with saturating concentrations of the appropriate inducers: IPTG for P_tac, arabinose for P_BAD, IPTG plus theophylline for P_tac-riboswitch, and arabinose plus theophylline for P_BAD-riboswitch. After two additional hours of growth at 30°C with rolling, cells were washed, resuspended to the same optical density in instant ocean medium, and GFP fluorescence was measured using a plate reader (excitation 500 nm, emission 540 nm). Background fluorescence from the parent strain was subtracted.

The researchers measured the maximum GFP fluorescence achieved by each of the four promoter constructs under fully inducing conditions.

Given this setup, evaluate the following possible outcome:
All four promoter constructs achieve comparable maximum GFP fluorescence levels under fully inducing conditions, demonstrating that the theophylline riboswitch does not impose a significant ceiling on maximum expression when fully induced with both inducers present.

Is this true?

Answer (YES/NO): NO